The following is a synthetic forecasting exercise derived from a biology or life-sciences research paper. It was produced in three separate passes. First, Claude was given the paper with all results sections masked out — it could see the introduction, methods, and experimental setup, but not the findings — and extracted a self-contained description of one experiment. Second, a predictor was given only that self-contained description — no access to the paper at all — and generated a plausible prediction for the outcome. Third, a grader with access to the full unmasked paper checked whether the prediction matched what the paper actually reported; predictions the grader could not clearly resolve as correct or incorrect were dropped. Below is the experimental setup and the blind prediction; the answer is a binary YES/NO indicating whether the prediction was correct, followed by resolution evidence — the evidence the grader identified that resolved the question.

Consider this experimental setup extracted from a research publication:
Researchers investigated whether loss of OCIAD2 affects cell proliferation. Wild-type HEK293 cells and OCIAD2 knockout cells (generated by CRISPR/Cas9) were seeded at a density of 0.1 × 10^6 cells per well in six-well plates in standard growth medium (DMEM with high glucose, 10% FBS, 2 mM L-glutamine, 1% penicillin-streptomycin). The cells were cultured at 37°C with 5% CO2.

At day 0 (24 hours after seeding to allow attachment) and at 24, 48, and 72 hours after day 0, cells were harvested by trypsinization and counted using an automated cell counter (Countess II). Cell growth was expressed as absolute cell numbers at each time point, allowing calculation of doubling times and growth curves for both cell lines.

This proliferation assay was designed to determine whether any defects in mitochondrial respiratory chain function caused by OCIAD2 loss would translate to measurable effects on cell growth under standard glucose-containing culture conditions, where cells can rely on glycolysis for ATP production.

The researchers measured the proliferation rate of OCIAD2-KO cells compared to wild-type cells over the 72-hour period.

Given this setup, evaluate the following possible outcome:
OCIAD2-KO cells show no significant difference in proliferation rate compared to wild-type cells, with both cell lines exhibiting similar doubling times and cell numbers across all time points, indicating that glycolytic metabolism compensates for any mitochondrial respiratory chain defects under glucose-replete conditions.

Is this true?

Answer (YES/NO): NO